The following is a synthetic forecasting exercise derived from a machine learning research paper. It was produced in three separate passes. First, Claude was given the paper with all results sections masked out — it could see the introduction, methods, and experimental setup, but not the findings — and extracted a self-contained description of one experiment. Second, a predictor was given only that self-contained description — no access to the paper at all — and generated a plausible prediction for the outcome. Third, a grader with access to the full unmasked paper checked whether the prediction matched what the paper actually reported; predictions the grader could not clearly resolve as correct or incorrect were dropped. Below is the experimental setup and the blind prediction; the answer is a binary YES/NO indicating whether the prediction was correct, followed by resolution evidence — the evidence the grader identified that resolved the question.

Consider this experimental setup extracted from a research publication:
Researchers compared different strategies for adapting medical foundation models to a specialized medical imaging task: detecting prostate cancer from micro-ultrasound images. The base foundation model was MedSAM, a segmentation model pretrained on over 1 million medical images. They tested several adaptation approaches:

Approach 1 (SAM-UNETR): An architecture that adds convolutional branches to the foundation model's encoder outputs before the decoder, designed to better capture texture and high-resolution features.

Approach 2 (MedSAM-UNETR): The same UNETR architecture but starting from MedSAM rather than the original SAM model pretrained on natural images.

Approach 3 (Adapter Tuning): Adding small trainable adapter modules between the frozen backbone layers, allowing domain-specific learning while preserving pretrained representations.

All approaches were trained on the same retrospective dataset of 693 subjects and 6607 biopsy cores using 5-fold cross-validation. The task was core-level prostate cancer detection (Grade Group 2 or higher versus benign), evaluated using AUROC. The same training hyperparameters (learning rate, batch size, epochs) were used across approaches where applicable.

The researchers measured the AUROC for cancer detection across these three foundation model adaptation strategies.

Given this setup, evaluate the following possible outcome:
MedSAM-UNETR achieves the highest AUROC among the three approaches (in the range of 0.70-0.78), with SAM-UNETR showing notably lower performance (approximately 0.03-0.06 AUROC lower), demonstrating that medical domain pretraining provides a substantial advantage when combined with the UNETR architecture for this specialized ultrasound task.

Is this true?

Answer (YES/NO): NO